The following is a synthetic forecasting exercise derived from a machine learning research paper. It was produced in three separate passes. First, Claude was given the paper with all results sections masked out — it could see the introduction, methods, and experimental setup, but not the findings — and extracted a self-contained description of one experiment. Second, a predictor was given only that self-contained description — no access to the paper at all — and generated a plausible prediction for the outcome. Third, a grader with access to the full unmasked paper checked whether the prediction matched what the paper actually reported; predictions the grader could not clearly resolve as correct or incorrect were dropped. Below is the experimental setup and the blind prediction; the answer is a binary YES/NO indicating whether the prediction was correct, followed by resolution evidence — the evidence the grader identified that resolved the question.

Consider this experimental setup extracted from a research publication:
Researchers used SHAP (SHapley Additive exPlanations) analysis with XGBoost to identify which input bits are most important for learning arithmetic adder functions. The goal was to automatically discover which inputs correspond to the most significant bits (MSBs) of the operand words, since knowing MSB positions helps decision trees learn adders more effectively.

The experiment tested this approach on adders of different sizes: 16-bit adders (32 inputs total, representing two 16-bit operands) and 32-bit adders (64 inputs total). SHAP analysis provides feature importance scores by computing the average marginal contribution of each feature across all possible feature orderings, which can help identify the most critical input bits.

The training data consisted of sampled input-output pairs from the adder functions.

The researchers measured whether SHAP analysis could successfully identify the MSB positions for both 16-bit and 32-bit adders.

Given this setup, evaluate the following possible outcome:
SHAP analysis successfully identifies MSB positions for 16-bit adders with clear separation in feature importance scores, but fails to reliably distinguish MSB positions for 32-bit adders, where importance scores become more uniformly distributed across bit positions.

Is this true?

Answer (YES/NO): NO